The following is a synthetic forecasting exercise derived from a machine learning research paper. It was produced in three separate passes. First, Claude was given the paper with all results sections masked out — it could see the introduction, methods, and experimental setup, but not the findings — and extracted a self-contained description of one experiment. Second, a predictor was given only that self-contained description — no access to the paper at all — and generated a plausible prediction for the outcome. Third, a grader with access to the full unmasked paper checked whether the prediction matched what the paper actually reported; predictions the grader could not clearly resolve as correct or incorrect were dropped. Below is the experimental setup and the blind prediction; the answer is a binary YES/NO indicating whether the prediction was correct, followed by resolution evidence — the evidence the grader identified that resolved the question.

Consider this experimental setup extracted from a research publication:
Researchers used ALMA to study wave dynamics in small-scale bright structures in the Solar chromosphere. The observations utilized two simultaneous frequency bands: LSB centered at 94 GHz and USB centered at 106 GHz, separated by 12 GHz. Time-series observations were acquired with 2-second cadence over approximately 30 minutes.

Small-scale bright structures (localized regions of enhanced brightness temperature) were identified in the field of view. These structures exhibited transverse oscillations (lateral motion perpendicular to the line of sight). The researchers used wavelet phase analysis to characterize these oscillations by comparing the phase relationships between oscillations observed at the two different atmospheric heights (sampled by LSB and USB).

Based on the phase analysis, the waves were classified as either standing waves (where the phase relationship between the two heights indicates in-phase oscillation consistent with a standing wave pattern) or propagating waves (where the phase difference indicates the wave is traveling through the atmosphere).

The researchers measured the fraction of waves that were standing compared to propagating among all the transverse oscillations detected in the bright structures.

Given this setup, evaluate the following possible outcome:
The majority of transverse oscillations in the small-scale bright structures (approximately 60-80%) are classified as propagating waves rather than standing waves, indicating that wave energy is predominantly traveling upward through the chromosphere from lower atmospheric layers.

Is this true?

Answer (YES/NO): NO